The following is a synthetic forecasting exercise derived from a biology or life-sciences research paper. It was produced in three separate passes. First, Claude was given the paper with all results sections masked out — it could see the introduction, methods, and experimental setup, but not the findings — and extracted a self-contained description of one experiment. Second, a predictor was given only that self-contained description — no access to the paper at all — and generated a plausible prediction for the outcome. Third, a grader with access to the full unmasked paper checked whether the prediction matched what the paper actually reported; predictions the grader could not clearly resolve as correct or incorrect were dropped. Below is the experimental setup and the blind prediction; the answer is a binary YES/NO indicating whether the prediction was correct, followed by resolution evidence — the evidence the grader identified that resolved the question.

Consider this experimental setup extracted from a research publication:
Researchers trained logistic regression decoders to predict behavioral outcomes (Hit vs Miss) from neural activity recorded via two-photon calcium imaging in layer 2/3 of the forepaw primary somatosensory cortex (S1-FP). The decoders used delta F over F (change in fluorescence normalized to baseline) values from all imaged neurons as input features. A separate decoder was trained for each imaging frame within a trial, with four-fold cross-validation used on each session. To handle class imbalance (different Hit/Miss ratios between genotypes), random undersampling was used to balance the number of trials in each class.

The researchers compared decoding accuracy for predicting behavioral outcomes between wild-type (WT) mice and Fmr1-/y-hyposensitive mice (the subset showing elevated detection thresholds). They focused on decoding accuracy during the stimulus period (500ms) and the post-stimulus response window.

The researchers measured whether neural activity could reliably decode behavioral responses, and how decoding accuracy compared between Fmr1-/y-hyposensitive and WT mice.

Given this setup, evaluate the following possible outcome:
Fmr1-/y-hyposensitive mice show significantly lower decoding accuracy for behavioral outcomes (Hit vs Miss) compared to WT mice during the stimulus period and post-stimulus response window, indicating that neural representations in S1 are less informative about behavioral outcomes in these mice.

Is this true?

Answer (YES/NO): NO